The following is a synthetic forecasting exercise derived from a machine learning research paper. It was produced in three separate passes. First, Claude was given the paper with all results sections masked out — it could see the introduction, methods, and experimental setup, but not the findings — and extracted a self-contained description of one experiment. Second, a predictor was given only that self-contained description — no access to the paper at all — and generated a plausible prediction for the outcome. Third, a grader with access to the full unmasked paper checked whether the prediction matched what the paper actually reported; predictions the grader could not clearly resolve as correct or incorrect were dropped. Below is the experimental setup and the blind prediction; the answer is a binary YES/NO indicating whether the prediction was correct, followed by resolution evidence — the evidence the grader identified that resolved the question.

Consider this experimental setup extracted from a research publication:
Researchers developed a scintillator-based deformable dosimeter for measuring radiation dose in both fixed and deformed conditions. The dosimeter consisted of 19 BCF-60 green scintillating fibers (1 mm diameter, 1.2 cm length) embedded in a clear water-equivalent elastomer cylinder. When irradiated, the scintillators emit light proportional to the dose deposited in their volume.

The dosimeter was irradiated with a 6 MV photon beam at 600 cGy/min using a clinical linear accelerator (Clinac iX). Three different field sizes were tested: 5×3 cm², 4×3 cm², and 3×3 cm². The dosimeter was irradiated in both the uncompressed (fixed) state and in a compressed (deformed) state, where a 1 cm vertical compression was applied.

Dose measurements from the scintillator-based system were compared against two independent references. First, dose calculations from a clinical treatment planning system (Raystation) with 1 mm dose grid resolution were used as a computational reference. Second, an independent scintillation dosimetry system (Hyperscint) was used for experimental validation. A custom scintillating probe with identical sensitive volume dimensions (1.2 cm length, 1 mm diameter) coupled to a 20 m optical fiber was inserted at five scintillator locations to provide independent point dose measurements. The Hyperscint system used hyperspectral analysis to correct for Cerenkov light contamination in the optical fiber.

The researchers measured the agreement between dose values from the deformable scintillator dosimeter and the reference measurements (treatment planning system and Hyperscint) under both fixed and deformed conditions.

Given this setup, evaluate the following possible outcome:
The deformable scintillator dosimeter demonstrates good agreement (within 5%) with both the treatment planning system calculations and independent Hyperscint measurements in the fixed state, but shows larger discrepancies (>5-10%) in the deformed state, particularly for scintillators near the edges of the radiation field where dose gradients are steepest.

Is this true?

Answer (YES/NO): NO